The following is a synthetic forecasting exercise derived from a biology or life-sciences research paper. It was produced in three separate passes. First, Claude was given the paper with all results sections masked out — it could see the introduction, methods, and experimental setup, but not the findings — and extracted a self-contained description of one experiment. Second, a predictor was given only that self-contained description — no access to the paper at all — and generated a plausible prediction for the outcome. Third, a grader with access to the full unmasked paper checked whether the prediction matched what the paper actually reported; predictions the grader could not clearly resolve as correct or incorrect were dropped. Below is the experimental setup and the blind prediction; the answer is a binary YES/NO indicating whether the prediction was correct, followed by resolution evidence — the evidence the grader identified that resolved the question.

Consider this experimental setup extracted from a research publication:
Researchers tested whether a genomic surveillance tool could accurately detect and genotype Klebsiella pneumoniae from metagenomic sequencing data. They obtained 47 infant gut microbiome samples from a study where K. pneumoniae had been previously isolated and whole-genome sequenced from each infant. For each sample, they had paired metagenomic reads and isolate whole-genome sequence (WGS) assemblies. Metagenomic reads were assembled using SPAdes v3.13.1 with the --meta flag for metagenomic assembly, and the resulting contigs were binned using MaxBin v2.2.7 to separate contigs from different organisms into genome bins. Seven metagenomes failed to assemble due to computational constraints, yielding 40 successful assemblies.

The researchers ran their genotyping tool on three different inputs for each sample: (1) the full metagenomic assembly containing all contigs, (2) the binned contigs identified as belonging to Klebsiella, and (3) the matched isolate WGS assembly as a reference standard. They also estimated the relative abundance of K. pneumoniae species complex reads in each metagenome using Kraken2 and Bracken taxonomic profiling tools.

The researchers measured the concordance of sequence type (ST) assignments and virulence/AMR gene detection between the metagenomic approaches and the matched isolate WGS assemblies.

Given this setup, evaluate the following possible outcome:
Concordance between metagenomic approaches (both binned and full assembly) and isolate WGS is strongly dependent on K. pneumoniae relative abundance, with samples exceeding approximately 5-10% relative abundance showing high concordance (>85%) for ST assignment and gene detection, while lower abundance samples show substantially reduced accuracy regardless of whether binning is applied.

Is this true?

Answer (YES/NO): NO